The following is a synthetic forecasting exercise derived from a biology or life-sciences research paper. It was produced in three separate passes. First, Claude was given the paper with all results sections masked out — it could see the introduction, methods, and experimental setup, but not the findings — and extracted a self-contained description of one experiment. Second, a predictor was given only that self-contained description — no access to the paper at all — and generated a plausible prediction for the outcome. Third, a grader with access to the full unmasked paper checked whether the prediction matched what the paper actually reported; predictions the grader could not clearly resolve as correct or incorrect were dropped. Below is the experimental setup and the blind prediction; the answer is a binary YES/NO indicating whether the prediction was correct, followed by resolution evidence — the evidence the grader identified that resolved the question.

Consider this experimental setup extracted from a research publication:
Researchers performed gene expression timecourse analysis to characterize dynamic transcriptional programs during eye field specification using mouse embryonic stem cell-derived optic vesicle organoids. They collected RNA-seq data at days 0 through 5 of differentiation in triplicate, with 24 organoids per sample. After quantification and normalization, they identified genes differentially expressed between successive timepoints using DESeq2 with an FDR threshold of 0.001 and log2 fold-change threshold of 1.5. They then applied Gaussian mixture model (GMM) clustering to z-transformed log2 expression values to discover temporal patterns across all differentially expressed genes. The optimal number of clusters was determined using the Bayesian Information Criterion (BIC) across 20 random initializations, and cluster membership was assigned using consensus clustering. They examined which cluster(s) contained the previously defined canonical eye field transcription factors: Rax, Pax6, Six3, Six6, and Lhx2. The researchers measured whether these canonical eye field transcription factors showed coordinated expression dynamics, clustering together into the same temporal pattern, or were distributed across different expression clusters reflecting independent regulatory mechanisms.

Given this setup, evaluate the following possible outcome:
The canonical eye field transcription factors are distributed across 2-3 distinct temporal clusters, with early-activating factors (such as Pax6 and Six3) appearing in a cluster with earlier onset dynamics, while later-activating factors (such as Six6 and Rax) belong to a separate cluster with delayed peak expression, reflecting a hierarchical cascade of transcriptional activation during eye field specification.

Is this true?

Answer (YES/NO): NO